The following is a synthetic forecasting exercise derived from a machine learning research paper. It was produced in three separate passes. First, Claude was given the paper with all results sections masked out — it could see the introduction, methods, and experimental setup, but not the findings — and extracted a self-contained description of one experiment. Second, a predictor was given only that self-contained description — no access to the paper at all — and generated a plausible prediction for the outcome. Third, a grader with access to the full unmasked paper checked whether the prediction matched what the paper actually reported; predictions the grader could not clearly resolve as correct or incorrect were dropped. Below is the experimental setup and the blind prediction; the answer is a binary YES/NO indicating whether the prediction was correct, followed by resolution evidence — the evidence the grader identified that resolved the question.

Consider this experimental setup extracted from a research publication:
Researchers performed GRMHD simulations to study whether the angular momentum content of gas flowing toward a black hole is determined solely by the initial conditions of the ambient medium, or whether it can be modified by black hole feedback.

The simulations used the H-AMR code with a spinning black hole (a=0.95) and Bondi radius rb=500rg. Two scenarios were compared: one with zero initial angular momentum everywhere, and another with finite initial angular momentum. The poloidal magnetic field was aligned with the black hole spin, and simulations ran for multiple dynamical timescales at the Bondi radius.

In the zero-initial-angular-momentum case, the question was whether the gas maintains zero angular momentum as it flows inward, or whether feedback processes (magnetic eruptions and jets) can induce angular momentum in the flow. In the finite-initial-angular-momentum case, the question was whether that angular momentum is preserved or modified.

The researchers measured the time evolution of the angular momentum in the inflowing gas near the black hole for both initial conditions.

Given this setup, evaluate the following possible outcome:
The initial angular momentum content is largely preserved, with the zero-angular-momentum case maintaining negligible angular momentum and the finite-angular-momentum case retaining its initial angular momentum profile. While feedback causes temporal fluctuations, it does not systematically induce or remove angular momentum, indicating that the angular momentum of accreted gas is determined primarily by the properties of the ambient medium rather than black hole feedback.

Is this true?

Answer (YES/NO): NO